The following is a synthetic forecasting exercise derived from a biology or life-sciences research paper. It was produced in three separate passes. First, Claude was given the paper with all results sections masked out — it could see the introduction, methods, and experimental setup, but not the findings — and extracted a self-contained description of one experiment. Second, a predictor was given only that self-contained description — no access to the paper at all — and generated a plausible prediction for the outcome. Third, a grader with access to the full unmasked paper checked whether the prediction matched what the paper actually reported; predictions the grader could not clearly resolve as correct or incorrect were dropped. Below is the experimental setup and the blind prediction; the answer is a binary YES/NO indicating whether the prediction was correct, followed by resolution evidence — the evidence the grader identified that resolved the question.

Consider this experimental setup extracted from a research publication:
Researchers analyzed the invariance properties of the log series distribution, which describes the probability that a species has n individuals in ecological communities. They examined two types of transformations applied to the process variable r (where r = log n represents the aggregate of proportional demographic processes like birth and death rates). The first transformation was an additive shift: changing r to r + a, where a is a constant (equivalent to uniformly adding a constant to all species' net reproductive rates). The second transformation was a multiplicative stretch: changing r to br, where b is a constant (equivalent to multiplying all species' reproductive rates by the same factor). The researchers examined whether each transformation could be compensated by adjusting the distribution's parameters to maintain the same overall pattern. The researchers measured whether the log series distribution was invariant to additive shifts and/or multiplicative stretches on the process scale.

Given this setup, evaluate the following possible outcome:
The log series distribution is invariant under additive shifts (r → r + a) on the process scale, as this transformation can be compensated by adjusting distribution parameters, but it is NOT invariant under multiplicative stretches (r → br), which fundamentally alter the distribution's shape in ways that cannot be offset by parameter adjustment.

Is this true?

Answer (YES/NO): YES